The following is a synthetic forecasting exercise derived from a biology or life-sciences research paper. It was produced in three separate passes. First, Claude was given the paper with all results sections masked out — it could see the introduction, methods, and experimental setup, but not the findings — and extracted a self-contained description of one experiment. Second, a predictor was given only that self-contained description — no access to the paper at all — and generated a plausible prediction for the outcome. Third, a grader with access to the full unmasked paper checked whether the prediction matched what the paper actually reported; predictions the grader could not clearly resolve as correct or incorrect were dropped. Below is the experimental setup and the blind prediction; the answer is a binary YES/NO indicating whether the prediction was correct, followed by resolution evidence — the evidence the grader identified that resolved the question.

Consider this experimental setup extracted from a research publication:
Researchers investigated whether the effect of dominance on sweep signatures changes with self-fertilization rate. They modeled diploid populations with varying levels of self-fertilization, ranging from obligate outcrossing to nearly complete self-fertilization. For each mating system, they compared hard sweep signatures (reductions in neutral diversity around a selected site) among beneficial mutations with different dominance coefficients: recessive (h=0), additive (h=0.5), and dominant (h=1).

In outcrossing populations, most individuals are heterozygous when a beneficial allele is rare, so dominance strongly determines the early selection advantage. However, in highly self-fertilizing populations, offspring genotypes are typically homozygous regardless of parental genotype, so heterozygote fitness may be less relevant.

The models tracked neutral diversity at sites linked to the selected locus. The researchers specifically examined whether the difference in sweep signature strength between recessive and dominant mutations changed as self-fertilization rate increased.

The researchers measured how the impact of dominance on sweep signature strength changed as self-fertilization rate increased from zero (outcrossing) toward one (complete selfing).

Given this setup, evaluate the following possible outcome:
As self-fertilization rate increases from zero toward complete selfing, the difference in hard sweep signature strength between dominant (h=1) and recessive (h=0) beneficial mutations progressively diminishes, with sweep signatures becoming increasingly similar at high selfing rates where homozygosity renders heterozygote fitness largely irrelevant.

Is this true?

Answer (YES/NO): YES